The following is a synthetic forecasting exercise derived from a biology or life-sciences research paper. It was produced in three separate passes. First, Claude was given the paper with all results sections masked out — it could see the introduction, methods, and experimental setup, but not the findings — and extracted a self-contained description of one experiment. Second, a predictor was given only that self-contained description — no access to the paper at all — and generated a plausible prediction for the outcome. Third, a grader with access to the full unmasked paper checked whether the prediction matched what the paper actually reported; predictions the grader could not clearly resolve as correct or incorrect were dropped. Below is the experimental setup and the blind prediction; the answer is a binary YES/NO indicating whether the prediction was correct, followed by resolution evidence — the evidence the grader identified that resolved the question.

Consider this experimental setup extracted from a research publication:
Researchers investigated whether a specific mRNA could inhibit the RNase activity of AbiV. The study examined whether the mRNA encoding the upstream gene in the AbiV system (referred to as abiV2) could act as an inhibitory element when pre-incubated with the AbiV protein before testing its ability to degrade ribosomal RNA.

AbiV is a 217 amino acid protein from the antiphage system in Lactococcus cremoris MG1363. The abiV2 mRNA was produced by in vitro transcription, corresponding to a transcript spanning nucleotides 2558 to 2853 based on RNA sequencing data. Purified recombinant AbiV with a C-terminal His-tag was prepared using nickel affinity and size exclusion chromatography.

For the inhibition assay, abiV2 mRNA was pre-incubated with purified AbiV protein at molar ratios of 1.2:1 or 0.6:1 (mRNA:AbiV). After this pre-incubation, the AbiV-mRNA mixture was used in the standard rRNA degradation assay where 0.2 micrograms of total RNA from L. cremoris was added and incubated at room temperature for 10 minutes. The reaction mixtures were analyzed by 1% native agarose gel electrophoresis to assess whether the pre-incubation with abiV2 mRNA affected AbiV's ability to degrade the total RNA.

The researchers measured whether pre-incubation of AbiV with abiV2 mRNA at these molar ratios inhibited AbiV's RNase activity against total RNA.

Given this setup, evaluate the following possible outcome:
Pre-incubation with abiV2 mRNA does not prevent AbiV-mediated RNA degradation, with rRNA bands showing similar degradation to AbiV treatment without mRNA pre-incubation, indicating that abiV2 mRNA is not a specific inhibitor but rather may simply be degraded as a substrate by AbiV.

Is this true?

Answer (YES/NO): NO